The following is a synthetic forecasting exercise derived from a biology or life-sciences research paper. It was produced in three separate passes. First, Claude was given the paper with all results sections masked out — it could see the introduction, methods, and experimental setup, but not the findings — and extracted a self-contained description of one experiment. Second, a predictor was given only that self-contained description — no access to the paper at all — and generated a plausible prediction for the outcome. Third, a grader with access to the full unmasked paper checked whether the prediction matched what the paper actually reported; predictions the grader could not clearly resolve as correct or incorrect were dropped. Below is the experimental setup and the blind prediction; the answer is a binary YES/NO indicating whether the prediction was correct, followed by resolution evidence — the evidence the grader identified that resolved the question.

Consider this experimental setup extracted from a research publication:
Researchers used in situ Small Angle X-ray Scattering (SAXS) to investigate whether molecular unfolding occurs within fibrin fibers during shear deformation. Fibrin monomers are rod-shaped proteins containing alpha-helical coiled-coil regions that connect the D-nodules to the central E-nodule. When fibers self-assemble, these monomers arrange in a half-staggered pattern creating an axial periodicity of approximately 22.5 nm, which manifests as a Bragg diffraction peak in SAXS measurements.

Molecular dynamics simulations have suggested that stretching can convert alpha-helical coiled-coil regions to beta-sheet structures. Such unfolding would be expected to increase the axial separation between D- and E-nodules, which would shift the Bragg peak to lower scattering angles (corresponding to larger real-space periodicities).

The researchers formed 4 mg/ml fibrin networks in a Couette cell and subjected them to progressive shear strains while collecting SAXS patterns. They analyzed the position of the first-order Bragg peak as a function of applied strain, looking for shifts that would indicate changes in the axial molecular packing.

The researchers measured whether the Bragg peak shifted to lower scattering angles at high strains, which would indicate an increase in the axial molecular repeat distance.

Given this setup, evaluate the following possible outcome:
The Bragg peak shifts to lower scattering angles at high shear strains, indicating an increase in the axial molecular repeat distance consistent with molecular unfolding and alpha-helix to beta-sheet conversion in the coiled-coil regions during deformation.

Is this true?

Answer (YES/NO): YES